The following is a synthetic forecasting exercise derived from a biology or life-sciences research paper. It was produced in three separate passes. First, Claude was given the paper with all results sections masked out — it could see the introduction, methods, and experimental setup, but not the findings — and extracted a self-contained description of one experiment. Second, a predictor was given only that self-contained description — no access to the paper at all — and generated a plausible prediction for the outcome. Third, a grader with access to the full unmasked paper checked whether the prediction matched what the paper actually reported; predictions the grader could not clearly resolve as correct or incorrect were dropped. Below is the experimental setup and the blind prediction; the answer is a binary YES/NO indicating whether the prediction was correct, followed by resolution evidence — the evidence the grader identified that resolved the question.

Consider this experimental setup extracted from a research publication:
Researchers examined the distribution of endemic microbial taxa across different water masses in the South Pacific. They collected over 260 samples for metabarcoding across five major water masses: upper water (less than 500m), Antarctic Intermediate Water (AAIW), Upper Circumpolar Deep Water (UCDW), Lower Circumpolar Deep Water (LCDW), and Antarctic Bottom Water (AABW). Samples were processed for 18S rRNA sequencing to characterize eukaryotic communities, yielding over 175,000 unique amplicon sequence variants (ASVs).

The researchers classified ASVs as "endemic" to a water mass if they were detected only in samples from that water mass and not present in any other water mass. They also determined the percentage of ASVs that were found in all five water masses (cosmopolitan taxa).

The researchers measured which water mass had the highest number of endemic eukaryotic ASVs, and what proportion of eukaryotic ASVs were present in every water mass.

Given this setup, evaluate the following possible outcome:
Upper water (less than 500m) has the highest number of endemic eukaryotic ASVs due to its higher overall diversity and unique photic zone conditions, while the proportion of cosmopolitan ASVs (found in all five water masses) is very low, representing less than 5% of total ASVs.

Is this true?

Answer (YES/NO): NO